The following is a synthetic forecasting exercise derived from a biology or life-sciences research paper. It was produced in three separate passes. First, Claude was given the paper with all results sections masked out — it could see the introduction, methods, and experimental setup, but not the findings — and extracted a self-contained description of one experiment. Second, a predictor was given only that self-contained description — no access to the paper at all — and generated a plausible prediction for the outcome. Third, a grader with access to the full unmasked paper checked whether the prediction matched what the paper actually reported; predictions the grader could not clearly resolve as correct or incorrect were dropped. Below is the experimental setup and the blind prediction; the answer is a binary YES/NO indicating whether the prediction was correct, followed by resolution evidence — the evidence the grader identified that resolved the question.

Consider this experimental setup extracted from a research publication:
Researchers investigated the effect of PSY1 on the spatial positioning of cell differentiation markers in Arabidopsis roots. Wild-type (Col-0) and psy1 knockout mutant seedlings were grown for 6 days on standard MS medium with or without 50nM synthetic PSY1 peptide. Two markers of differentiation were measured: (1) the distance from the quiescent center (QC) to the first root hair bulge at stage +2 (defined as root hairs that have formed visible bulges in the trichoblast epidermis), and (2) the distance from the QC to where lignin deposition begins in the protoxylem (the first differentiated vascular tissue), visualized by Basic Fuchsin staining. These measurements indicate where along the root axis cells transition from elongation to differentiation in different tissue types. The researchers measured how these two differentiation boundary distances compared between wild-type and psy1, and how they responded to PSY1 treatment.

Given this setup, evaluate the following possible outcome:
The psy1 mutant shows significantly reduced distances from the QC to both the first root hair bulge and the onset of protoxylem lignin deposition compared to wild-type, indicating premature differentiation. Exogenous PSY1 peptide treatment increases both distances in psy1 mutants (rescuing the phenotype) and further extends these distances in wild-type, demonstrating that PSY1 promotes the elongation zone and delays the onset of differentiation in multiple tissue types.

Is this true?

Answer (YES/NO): YES